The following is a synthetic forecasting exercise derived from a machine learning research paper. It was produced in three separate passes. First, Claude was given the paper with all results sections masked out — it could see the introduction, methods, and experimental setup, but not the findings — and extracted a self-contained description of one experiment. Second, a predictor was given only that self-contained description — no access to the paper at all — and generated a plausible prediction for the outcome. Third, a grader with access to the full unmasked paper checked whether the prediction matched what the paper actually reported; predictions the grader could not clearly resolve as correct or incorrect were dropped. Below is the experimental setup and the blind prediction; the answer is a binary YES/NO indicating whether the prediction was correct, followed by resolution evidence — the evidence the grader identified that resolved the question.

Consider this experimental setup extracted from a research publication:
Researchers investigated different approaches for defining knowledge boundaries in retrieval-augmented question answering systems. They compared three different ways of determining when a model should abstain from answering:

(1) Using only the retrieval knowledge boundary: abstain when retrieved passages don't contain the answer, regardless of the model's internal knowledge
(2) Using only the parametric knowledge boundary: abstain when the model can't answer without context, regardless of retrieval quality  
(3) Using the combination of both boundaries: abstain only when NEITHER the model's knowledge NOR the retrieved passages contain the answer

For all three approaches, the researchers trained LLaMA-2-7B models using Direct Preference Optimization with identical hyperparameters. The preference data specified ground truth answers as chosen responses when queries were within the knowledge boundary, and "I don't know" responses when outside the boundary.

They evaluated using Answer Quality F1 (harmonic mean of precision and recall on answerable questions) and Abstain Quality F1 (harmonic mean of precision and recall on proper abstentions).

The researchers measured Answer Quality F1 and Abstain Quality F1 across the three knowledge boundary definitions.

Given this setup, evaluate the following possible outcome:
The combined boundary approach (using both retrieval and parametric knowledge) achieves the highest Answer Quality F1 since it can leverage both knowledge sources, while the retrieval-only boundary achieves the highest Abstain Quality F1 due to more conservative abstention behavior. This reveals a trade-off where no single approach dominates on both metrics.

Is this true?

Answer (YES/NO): YES